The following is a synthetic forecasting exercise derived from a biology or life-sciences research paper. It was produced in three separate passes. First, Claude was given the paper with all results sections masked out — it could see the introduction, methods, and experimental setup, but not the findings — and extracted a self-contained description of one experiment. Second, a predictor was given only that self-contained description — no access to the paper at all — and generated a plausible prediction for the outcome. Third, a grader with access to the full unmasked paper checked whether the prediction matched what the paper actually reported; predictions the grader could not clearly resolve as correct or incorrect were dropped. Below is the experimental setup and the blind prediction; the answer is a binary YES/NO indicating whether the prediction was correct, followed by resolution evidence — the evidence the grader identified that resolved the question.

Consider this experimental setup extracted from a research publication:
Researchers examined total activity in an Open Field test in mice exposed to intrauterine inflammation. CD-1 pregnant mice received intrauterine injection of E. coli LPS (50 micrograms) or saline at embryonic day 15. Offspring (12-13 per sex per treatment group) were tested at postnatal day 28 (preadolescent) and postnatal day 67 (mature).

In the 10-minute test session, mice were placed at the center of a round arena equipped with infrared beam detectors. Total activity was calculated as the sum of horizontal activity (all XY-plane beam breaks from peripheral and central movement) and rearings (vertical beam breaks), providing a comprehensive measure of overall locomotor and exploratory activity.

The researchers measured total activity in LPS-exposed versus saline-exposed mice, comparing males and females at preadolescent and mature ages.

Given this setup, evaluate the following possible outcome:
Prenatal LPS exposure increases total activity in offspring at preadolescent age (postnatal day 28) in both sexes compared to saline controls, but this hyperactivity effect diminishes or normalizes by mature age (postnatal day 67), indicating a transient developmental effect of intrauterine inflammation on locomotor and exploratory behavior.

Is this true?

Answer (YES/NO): NO